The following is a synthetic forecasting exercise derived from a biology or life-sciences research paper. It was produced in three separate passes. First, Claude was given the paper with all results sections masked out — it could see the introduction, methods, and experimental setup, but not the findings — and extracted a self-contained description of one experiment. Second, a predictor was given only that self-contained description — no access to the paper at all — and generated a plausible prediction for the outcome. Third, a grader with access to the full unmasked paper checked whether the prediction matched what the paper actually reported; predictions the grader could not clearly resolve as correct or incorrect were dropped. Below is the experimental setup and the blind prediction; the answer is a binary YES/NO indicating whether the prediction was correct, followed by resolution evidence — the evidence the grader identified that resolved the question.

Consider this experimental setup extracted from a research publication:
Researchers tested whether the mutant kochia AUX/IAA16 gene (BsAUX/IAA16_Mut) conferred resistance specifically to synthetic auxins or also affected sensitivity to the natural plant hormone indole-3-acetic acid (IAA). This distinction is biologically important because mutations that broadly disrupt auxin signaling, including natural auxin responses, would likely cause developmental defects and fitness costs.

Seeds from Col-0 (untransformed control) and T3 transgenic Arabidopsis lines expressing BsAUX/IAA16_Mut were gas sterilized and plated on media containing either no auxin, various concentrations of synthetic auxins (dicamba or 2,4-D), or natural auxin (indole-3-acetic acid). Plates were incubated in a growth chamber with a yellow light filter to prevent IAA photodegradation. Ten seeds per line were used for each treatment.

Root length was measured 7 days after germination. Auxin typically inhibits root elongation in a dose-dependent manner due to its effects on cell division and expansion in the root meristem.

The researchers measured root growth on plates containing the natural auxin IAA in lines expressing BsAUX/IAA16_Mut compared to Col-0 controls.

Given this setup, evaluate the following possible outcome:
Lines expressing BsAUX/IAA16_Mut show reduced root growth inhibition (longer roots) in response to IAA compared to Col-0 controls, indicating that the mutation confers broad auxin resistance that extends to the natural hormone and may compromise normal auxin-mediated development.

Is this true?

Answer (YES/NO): YES